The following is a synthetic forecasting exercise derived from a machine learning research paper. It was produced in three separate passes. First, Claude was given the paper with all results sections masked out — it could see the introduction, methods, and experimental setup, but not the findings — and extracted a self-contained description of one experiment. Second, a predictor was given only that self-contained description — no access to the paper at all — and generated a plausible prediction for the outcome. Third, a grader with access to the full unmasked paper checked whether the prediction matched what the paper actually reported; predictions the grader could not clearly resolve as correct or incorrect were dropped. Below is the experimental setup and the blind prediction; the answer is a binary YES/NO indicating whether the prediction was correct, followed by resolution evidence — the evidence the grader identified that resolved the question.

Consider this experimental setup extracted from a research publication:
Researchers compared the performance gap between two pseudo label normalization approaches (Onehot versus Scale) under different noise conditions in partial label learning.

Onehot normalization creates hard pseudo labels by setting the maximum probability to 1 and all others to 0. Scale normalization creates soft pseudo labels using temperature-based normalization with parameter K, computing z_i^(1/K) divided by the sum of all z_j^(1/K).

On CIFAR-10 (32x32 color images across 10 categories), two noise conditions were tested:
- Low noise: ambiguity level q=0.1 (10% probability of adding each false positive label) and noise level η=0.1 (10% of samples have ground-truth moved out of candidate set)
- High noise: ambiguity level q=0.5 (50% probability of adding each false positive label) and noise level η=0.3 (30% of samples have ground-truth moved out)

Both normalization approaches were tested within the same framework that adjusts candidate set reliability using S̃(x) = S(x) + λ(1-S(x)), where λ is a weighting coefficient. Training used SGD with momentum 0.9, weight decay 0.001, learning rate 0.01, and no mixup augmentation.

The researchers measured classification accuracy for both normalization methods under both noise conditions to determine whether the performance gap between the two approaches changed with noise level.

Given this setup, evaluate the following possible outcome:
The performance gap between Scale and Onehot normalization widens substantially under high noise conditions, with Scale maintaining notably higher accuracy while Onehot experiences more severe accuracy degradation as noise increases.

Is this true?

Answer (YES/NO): NO